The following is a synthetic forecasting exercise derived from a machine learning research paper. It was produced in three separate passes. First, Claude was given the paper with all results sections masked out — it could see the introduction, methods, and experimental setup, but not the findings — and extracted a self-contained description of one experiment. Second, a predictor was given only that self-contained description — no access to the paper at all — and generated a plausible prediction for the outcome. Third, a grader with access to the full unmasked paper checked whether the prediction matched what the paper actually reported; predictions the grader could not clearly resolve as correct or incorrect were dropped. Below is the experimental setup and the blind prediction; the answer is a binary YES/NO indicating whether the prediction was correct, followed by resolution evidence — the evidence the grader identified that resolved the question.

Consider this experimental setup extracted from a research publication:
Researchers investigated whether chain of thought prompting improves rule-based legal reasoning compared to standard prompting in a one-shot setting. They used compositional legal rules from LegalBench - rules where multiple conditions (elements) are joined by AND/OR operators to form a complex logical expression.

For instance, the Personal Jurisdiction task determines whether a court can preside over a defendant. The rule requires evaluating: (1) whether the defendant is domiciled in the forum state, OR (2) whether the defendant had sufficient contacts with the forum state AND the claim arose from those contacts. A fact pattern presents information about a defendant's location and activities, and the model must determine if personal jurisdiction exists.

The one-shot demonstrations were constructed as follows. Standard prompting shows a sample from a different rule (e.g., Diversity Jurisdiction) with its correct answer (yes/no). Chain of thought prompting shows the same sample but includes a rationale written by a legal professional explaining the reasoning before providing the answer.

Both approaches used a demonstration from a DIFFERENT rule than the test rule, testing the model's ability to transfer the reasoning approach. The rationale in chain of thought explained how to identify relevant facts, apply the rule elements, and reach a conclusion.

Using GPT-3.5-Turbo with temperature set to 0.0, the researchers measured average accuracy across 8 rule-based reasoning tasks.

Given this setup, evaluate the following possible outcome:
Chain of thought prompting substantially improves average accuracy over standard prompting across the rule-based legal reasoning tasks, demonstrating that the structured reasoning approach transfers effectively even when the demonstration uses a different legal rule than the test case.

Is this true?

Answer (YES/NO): NO